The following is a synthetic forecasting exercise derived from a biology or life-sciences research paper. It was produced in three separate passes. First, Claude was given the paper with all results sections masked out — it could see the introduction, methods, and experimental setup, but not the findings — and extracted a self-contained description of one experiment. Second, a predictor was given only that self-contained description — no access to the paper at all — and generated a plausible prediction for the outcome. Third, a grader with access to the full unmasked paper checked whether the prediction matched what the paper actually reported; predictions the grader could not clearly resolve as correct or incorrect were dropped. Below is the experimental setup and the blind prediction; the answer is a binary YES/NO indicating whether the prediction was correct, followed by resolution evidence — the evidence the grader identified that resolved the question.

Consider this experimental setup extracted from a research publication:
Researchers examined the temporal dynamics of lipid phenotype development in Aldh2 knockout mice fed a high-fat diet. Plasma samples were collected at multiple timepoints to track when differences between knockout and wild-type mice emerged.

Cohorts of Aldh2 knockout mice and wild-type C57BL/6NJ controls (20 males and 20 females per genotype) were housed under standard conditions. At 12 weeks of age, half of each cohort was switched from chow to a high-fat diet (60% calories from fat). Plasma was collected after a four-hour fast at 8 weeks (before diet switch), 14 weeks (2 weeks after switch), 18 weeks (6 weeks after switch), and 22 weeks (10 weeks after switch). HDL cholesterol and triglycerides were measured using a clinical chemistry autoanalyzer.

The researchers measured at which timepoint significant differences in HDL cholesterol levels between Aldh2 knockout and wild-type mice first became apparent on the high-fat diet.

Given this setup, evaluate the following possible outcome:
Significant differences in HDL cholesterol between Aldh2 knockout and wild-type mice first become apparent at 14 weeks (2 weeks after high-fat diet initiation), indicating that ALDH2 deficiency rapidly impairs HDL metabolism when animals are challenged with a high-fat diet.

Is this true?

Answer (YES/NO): NO